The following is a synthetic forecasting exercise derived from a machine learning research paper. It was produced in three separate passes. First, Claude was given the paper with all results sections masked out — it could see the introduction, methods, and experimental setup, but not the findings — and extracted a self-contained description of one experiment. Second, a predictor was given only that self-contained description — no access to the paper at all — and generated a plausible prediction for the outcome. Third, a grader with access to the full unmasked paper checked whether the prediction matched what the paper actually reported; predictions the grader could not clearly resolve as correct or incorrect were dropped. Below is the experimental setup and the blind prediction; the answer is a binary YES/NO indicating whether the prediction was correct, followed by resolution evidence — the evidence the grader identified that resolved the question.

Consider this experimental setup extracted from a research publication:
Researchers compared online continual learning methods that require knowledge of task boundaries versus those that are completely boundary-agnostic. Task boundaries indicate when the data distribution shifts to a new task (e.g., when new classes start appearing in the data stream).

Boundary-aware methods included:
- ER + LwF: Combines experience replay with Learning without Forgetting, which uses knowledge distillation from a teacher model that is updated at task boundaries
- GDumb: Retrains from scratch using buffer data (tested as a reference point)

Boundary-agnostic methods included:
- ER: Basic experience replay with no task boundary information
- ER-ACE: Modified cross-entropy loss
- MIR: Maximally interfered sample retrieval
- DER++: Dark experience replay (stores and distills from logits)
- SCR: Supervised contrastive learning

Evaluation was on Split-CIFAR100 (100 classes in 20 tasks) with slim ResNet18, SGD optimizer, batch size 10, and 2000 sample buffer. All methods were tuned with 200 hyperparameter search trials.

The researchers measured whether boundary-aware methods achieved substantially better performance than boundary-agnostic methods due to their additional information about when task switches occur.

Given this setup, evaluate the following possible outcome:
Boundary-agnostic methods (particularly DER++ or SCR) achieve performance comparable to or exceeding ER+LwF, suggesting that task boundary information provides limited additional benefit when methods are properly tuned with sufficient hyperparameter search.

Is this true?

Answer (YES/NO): YES